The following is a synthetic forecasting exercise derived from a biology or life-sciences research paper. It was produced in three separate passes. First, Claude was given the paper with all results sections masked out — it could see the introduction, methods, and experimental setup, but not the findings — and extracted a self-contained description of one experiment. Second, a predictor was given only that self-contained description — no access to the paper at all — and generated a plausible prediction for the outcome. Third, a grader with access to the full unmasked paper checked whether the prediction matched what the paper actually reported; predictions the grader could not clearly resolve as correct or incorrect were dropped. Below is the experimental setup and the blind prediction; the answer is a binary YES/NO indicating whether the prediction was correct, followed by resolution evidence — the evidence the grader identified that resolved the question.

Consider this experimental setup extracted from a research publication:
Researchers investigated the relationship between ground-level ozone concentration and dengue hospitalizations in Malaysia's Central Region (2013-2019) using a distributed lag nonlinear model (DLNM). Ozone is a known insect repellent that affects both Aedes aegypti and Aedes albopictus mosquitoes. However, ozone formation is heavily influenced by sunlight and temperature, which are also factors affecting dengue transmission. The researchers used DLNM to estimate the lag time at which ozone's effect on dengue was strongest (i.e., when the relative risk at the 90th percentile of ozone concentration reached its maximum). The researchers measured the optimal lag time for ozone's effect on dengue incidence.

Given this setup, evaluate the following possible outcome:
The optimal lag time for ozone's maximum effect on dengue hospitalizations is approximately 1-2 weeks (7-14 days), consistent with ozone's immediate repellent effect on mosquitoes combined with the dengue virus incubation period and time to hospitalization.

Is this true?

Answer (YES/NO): NO